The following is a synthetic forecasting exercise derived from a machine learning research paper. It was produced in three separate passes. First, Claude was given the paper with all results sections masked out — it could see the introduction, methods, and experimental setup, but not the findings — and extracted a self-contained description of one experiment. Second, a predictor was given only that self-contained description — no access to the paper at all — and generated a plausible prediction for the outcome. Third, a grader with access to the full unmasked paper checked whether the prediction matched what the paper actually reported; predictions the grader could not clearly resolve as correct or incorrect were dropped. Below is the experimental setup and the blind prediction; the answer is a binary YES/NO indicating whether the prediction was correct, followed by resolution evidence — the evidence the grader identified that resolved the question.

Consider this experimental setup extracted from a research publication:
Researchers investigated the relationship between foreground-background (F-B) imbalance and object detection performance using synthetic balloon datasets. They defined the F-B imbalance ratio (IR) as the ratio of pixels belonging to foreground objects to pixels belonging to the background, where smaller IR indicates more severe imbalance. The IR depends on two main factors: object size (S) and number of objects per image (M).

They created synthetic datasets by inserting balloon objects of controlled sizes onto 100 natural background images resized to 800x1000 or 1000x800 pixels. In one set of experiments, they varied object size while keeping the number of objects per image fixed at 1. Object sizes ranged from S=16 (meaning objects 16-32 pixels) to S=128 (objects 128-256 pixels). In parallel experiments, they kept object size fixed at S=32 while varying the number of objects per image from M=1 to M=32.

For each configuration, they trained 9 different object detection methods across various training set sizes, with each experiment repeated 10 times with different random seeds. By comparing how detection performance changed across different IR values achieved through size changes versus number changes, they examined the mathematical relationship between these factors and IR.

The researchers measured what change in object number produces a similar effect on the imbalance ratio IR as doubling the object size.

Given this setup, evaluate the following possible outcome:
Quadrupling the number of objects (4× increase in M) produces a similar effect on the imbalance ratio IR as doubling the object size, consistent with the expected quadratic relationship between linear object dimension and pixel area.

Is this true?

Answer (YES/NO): YES